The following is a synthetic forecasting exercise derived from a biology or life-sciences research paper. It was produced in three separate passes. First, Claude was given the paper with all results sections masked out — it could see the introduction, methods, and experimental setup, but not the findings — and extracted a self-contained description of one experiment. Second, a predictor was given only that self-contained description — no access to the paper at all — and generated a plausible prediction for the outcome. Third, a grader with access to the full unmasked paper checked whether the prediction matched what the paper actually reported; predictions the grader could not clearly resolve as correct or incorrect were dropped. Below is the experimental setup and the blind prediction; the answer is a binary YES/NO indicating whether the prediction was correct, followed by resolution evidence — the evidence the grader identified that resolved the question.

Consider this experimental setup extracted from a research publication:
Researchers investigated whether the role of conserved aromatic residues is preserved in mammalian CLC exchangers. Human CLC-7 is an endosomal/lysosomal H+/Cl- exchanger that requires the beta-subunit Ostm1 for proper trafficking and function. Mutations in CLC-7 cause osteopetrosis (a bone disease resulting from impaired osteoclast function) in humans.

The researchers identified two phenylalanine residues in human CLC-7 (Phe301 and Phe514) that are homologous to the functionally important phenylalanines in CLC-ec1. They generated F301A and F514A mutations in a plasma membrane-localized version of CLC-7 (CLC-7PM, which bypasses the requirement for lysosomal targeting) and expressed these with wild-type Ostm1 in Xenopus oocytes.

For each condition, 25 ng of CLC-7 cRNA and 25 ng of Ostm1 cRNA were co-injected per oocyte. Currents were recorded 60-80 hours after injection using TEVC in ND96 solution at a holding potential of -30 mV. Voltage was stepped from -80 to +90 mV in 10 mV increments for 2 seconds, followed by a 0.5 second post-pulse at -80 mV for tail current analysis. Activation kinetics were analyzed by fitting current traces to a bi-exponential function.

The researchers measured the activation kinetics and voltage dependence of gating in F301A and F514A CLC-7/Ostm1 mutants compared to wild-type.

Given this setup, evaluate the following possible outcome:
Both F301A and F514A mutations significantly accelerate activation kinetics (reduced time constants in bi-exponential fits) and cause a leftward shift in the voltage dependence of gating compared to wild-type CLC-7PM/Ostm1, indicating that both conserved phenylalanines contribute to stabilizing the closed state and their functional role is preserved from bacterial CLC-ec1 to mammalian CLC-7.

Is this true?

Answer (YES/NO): NO